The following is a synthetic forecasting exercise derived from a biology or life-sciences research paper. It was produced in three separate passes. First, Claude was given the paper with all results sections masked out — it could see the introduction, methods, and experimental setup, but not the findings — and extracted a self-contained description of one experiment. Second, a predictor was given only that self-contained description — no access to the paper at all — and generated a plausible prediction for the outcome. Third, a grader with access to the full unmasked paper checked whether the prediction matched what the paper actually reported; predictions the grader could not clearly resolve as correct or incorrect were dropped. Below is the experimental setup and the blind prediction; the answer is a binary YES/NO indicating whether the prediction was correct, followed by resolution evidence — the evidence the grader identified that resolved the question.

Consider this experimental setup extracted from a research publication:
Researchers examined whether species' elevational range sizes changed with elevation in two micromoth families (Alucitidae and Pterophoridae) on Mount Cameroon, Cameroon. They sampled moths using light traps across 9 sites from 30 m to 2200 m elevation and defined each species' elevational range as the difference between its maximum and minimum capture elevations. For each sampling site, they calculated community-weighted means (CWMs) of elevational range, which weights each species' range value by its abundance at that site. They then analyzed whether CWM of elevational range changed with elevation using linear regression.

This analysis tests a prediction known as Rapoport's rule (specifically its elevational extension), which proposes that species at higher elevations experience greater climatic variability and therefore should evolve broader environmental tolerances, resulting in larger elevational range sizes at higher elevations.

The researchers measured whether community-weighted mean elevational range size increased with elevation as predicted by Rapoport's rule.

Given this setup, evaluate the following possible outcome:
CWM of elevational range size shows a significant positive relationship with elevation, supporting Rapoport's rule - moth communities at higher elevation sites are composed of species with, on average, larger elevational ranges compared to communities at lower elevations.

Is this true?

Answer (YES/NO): YES